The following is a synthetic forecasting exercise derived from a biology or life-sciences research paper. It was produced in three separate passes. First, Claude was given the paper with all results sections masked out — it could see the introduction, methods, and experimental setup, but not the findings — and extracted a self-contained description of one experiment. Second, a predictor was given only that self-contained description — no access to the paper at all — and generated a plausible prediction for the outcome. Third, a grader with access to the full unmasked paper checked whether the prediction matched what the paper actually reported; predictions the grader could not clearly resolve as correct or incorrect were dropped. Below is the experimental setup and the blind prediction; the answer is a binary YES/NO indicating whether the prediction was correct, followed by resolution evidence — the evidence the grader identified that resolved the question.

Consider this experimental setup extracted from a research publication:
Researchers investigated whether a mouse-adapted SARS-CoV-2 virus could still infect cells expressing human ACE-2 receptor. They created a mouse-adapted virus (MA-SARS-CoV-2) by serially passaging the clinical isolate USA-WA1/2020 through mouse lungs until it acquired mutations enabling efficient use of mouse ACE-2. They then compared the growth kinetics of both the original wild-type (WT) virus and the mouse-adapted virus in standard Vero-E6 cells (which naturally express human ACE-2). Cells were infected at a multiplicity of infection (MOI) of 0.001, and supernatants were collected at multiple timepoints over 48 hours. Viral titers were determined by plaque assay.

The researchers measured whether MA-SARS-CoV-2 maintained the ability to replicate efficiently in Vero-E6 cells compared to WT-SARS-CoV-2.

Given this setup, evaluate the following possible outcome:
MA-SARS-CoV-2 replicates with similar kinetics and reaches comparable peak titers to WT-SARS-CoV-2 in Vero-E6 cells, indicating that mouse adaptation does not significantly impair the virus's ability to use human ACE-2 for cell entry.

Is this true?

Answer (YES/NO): YES